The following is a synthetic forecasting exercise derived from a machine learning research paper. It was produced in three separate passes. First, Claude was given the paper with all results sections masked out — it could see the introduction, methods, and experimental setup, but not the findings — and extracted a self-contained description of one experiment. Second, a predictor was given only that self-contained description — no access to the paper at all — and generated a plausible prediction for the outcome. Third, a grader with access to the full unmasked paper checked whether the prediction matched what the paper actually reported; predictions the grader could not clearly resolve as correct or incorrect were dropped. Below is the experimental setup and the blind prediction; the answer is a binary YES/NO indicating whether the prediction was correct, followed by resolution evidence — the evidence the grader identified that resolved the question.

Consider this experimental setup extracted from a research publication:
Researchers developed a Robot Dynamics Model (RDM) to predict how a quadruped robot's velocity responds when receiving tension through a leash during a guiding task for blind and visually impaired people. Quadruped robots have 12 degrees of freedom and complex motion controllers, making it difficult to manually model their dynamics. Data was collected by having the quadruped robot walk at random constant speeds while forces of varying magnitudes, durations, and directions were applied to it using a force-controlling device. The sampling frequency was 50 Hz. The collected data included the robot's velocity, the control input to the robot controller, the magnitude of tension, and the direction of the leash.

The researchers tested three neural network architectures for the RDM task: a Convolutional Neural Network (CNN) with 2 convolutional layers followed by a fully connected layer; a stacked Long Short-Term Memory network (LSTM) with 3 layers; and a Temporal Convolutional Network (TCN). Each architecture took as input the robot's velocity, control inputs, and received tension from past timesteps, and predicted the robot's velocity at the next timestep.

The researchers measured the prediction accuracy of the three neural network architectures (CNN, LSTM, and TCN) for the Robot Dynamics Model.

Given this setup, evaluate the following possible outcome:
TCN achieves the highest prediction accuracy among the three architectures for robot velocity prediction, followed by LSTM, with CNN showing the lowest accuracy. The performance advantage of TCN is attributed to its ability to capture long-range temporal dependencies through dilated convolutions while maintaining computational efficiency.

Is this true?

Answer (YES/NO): YES